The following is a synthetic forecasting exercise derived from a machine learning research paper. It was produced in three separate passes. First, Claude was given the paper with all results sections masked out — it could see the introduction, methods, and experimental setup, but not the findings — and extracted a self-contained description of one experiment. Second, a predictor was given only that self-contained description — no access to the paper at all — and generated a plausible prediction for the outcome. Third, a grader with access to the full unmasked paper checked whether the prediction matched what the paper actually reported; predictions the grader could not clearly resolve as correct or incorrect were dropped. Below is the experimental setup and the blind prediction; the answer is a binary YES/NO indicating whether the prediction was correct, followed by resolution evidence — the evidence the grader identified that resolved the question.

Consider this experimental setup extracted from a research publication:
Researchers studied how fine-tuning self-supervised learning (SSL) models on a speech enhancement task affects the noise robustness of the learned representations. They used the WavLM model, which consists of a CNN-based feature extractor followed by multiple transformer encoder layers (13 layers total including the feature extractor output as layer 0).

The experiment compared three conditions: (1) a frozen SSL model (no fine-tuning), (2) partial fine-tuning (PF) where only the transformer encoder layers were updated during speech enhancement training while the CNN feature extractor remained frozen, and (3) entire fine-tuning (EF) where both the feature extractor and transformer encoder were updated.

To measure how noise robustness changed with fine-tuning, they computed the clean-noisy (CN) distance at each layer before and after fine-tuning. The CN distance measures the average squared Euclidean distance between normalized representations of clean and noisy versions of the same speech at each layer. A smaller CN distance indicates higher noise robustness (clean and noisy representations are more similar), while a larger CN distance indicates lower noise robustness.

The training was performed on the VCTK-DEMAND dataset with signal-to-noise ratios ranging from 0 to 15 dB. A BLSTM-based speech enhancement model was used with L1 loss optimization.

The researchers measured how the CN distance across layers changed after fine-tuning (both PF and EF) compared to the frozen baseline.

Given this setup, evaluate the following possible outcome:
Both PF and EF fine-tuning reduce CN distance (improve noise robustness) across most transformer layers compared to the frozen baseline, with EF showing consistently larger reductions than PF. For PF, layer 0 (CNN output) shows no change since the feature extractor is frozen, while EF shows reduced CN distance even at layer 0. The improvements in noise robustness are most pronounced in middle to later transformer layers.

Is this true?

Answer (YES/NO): NO